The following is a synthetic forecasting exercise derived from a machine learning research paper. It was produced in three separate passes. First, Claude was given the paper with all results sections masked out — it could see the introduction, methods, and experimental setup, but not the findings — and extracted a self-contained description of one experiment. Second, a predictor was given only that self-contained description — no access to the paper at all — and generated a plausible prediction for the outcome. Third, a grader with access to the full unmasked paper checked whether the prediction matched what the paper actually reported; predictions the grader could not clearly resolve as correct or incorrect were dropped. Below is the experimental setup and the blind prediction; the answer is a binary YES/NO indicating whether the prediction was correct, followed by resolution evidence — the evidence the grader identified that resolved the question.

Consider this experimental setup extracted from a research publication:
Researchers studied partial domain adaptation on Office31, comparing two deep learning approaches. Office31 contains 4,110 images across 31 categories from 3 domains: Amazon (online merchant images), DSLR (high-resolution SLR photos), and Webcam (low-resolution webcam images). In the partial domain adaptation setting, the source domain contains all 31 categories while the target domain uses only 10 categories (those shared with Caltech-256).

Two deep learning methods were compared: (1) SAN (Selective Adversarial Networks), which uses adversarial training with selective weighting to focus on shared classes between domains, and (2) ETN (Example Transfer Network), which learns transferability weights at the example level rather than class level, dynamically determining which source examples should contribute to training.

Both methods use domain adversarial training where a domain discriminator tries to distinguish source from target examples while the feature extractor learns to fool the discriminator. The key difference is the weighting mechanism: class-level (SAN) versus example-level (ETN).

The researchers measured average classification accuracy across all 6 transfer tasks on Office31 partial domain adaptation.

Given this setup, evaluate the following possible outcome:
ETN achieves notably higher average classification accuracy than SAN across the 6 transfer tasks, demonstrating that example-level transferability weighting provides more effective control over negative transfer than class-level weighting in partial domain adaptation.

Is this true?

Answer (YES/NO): NO